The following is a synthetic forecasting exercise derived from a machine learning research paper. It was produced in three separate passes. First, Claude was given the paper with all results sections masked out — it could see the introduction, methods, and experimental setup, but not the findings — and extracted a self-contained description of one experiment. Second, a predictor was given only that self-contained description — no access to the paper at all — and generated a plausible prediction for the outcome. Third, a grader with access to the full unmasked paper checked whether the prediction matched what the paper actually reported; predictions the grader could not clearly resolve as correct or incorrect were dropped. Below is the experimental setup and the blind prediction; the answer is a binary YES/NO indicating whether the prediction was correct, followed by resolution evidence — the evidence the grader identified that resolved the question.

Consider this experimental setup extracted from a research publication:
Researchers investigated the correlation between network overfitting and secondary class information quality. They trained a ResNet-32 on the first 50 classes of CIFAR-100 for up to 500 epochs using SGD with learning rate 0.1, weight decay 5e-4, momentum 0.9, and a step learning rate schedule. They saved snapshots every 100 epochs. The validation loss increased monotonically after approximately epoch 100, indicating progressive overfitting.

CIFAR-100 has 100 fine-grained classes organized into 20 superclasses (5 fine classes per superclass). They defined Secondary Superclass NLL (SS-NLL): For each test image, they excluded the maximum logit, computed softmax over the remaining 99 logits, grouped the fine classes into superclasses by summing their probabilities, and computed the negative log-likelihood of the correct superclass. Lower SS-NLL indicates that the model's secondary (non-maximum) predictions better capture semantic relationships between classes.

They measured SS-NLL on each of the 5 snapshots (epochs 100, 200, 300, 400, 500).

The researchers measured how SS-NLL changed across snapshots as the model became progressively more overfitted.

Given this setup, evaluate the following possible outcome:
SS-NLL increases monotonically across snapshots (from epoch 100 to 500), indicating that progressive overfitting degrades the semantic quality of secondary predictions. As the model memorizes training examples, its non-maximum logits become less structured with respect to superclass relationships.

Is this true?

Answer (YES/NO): YES